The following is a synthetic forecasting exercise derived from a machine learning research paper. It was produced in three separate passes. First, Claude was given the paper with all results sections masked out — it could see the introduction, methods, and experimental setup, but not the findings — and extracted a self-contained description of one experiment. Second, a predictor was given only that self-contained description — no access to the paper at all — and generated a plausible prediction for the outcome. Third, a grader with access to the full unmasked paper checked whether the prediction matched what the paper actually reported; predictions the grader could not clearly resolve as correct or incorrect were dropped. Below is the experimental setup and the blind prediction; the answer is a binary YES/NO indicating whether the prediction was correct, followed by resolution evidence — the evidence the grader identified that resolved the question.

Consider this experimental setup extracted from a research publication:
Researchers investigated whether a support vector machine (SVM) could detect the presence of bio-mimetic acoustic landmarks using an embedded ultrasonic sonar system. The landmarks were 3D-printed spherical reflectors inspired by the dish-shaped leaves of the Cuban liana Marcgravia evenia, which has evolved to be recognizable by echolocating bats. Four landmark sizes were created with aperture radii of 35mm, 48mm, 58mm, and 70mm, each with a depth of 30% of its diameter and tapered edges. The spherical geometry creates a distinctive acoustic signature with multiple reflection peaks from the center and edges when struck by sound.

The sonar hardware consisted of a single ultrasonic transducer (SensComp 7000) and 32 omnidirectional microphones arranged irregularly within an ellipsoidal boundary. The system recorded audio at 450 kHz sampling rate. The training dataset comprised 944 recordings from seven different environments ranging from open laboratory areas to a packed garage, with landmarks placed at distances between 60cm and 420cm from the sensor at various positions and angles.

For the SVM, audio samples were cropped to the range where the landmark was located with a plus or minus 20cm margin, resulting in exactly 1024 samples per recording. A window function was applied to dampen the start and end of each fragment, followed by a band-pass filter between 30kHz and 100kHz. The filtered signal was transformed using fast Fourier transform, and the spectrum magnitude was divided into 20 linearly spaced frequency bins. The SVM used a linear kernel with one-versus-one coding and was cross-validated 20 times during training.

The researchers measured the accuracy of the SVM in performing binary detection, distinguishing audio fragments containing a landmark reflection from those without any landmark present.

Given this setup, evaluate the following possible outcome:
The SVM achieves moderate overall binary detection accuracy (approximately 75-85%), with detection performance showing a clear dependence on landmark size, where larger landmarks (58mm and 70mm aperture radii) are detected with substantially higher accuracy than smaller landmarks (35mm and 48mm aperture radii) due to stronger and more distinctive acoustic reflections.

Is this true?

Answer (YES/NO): NO